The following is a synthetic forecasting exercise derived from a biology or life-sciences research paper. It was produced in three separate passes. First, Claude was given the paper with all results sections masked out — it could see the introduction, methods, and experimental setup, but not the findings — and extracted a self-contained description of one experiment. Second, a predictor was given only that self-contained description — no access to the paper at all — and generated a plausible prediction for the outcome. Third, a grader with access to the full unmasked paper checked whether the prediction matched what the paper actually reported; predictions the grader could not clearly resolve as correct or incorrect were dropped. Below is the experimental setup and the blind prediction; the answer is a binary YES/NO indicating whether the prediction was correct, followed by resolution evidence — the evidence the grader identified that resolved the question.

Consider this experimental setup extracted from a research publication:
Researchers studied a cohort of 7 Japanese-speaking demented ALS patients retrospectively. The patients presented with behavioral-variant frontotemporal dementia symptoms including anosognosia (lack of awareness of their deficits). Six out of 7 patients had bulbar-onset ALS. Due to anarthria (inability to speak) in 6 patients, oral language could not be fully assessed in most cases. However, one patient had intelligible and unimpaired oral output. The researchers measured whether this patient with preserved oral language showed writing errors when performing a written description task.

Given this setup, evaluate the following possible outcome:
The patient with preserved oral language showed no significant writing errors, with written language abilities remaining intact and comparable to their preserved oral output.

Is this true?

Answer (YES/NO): NO